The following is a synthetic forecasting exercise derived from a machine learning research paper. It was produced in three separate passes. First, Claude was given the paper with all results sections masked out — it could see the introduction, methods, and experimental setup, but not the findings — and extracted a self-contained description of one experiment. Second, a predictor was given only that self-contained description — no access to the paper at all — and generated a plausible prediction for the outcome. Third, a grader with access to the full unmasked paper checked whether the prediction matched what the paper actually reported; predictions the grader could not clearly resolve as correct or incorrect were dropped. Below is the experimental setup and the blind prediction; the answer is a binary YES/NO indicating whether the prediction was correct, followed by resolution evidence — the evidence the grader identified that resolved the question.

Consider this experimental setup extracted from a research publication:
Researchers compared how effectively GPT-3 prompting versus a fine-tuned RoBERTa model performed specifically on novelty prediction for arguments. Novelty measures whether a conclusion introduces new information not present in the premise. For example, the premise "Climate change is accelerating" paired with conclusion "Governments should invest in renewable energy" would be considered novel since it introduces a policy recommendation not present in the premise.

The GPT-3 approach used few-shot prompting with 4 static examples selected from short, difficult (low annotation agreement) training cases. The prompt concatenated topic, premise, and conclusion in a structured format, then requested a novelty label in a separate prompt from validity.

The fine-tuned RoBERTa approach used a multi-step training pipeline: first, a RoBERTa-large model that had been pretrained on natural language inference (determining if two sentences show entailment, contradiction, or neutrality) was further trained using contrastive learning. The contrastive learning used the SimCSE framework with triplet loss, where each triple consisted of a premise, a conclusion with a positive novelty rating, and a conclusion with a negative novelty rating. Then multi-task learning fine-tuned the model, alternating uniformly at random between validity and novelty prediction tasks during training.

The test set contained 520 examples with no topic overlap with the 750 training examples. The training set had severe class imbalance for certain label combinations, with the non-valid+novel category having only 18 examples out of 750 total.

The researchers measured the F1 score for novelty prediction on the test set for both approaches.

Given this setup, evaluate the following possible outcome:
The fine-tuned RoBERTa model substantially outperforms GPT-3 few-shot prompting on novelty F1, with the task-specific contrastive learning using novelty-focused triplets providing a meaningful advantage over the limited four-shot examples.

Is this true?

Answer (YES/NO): YES